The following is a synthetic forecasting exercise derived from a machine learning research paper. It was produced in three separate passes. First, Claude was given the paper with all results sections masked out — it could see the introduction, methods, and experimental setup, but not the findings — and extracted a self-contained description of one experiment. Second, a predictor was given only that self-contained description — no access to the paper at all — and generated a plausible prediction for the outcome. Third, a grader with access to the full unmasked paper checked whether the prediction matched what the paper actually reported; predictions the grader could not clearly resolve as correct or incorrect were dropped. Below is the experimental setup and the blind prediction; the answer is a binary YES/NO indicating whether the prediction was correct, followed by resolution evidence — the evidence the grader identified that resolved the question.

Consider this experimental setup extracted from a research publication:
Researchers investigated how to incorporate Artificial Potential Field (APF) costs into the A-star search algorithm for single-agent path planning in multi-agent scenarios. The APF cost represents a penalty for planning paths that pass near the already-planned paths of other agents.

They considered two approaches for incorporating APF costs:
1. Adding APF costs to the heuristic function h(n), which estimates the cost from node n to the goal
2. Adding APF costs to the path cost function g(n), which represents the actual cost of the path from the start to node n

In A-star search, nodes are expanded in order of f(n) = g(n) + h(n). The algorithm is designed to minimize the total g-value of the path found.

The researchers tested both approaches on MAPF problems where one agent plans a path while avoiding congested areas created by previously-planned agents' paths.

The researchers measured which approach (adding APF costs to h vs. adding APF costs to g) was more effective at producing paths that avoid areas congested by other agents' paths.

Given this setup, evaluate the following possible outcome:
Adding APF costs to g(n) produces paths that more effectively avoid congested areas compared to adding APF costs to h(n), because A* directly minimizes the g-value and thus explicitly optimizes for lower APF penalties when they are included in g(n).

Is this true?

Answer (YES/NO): YES